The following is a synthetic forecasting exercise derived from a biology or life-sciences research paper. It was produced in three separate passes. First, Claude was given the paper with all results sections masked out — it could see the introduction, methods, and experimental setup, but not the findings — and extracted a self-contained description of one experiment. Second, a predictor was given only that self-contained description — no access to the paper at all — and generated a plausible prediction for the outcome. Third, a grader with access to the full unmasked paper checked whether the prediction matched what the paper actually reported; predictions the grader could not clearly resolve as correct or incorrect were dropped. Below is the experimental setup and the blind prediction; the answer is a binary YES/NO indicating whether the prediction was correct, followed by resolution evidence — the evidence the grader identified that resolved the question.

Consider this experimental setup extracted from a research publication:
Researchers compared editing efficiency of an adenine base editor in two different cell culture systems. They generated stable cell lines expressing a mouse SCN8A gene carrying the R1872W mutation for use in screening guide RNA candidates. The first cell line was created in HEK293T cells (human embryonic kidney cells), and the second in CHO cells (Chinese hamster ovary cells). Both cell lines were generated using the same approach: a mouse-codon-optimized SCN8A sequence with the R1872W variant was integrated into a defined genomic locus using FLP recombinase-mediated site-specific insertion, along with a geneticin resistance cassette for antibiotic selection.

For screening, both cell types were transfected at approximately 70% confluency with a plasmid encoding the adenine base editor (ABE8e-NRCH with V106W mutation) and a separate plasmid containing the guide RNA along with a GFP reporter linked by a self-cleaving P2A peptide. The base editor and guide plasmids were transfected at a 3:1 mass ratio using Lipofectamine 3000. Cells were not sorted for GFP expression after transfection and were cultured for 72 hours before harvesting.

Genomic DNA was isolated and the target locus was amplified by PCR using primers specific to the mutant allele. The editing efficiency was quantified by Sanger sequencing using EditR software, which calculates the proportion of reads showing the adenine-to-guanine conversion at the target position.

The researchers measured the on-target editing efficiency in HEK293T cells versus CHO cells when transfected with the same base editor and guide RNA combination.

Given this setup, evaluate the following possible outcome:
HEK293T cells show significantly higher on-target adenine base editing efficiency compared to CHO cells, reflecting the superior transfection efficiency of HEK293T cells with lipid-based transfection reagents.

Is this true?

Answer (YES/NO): NO